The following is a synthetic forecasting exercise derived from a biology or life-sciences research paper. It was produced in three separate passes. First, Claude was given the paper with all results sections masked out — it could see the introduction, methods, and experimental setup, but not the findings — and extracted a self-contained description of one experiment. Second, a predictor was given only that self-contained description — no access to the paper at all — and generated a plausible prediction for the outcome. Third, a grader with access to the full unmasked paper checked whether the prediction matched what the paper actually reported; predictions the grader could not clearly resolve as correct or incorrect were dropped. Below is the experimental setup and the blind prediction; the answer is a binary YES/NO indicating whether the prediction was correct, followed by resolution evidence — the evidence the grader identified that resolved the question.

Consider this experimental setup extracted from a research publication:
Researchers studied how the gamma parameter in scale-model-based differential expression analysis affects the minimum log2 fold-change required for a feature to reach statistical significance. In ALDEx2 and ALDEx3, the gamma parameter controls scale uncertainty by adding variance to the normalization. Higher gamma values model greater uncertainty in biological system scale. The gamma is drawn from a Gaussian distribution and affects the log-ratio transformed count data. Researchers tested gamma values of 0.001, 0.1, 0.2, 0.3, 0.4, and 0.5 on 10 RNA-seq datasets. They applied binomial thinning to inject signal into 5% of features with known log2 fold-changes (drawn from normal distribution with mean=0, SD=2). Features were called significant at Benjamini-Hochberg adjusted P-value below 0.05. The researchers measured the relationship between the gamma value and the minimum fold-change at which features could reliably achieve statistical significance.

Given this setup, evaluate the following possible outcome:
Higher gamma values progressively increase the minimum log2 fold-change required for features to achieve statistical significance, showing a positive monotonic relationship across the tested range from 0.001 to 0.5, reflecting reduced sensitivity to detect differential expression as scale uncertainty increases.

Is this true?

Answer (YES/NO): YES